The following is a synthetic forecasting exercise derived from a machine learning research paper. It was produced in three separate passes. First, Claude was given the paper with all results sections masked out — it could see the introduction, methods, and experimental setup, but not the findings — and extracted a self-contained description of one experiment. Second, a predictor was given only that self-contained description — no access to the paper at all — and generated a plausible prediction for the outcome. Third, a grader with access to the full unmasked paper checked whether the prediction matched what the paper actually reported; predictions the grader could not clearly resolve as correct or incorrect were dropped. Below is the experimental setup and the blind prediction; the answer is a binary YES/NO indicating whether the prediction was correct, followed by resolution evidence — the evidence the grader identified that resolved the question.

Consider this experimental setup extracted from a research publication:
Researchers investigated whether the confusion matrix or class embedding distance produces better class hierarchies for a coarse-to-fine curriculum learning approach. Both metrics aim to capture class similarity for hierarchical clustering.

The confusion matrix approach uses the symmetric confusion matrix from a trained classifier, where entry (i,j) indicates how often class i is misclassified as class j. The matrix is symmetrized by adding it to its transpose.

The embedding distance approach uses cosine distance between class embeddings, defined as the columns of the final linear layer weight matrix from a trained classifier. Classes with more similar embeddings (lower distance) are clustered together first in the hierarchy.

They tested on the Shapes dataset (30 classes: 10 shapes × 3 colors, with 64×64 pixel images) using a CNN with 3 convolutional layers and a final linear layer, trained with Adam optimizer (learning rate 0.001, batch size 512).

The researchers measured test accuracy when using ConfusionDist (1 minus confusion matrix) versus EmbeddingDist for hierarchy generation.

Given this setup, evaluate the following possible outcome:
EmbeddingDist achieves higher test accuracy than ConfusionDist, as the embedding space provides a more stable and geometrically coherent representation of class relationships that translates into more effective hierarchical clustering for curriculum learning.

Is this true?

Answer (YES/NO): YES